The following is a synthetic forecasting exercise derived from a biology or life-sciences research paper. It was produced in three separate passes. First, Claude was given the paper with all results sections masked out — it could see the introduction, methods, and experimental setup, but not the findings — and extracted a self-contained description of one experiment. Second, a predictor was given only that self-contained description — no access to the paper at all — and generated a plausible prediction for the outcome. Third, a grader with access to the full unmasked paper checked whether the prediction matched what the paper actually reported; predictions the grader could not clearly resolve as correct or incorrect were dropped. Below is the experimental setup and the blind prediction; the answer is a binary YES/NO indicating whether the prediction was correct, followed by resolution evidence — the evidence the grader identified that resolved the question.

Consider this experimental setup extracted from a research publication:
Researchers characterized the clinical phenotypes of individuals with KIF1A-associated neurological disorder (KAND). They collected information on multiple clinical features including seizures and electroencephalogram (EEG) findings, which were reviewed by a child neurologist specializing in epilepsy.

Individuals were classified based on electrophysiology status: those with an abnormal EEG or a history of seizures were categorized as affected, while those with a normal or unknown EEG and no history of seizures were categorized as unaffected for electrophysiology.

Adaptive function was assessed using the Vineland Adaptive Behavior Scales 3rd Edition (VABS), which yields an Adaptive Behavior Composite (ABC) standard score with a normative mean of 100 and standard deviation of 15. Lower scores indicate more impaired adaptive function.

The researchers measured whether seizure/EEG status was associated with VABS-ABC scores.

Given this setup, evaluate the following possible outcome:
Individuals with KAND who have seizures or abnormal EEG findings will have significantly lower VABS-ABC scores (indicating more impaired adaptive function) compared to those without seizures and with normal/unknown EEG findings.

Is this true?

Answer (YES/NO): YES